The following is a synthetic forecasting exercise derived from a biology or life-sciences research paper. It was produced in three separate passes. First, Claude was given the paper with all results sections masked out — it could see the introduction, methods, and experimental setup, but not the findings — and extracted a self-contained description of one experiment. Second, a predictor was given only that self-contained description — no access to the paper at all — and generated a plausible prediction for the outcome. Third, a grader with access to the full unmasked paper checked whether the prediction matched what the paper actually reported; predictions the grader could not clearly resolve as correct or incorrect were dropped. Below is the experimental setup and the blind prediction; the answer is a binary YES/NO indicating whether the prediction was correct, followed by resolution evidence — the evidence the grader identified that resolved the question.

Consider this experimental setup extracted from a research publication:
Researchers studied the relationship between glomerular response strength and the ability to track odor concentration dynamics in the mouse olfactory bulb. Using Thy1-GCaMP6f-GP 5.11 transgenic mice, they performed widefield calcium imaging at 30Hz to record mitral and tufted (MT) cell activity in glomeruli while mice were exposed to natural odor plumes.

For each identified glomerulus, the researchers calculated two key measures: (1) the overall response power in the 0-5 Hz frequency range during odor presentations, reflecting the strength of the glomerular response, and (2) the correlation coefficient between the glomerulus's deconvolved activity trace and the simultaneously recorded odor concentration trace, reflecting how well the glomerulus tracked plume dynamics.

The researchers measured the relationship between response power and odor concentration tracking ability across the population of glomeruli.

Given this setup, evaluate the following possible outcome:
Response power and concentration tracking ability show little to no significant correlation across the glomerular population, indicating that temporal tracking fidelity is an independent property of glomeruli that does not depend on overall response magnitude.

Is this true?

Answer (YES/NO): NO